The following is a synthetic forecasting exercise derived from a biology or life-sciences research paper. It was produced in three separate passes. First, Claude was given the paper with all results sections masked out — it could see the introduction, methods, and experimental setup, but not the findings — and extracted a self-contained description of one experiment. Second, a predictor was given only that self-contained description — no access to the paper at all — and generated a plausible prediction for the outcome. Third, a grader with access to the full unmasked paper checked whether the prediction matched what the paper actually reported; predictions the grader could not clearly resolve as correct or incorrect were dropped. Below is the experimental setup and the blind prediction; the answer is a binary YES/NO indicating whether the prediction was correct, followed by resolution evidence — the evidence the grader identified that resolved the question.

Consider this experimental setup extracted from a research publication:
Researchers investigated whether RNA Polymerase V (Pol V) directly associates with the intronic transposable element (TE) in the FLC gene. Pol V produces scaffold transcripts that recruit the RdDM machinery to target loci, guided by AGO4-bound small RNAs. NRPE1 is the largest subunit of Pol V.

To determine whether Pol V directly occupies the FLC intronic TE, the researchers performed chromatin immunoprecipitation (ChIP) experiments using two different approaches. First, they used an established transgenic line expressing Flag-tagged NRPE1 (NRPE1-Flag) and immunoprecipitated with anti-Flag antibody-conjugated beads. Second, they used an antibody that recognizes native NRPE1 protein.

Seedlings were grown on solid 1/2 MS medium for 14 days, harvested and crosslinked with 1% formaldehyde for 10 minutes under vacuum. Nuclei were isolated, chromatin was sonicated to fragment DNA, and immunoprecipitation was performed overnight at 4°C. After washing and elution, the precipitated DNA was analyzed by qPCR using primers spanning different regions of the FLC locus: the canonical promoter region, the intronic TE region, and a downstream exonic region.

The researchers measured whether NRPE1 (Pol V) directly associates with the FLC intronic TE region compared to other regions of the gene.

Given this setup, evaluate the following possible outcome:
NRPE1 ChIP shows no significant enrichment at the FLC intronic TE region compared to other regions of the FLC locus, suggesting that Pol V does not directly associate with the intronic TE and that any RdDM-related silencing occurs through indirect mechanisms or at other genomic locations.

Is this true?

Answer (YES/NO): NO